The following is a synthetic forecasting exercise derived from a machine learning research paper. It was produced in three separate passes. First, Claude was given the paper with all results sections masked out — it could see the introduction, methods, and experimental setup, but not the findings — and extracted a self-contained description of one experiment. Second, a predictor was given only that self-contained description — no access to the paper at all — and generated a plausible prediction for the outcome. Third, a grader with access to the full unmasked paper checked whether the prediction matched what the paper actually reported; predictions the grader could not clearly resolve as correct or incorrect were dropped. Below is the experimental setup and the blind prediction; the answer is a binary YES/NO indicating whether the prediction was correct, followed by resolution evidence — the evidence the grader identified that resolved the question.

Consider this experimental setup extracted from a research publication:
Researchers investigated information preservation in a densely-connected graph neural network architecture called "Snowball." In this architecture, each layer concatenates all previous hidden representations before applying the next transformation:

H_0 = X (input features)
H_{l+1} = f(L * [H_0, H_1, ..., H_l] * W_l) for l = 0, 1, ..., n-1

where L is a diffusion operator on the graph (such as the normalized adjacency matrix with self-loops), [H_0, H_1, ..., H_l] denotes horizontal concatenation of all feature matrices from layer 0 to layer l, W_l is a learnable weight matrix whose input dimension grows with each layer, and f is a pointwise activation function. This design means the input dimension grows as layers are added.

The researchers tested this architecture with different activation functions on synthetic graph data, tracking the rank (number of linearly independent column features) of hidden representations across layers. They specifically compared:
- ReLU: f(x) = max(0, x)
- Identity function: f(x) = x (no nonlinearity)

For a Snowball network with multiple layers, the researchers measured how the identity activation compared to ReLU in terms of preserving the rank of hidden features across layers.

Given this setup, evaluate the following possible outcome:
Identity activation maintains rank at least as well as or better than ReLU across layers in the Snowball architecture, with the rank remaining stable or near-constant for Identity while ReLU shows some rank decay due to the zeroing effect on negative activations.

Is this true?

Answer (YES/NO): YES